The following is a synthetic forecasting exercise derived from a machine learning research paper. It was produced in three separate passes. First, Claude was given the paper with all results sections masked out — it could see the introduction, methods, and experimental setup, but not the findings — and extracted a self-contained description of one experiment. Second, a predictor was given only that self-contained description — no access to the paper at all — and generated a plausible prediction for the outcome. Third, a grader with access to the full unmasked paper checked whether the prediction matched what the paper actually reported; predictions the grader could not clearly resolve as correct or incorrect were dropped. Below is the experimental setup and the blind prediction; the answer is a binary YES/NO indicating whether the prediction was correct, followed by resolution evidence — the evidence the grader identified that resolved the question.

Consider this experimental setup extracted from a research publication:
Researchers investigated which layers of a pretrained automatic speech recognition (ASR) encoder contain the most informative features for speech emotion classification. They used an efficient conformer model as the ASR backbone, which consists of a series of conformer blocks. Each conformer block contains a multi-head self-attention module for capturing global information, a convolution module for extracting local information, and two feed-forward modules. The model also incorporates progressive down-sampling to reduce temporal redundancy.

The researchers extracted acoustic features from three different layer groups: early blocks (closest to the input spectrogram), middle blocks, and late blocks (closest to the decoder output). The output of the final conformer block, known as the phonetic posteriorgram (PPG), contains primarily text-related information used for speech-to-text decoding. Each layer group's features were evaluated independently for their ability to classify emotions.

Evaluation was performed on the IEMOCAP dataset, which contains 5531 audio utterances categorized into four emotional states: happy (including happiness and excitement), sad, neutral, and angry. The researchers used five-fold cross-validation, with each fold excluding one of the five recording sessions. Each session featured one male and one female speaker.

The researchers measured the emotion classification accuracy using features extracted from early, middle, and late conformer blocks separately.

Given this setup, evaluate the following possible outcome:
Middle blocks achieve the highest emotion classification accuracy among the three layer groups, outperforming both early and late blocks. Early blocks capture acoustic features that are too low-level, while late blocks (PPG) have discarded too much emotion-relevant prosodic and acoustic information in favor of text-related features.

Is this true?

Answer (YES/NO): YES